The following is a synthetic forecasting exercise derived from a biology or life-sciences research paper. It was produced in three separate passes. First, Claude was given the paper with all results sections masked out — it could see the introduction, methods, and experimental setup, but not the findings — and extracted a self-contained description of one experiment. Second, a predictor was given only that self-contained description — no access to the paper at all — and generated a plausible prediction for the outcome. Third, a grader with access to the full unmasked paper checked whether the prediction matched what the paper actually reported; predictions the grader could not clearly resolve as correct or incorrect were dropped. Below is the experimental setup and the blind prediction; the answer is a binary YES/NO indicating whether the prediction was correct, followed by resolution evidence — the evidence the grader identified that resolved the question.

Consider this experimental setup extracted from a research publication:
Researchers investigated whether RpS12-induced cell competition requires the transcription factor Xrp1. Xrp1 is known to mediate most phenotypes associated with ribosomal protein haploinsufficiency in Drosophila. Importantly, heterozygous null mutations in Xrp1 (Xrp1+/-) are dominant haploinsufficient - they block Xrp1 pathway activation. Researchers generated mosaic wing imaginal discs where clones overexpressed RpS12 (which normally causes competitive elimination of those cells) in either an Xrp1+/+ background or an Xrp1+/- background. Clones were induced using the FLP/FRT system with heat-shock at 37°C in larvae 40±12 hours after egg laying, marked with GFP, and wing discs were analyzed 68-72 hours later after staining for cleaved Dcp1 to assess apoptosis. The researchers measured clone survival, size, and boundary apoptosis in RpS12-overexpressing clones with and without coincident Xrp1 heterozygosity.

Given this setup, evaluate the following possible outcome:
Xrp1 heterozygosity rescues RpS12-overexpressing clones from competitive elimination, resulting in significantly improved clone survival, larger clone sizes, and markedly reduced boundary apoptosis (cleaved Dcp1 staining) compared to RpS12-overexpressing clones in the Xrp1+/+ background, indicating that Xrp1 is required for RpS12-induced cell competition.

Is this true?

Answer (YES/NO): YES